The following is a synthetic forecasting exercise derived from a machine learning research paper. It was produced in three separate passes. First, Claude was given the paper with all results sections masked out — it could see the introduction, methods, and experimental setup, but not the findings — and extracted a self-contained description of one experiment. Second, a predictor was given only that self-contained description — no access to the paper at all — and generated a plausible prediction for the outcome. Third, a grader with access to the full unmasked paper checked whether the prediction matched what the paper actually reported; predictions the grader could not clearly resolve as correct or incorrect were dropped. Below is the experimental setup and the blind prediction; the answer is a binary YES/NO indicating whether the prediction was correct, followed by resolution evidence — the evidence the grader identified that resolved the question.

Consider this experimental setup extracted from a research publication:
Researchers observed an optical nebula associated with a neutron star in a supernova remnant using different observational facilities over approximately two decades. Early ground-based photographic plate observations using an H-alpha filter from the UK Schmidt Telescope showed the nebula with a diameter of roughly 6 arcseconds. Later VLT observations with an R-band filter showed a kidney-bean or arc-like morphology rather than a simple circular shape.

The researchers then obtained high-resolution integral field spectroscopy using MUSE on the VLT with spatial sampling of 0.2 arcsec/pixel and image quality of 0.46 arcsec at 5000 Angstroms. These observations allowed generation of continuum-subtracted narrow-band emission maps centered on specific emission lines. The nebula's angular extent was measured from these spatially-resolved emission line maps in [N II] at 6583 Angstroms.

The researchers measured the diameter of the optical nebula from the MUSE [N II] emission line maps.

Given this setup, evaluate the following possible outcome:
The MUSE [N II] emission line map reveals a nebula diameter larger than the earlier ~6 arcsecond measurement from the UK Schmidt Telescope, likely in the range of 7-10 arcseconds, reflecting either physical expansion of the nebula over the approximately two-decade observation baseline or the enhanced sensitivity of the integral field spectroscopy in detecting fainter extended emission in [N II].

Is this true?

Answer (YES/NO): YES